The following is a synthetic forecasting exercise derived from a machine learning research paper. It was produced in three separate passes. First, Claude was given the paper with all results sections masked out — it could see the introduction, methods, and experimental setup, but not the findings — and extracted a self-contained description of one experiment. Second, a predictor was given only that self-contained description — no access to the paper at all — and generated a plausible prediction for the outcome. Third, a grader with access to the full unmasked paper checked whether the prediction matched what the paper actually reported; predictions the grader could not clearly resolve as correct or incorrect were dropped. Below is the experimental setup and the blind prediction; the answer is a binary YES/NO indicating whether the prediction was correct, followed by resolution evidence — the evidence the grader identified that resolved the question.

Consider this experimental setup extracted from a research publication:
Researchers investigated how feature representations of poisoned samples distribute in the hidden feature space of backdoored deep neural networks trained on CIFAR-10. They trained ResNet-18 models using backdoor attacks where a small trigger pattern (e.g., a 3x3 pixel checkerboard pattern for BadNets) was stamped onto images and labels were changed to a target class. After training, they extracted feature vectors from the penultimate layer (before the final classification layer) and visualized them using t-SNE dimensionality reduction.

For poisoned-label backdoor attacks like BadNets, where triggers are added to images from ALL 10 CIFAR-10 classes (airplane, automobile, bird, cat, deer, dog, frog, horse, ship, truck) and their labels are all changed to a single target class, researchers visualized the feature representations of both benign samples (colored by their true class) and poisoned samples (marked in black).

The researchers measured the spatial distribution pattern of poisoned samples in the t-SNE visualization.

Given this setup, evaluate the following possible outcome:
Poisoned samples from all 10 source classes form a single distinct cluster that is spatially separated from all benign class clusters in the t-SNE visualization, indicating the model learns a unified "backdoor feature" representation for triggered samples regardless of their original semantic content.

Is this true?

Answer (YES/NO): NO